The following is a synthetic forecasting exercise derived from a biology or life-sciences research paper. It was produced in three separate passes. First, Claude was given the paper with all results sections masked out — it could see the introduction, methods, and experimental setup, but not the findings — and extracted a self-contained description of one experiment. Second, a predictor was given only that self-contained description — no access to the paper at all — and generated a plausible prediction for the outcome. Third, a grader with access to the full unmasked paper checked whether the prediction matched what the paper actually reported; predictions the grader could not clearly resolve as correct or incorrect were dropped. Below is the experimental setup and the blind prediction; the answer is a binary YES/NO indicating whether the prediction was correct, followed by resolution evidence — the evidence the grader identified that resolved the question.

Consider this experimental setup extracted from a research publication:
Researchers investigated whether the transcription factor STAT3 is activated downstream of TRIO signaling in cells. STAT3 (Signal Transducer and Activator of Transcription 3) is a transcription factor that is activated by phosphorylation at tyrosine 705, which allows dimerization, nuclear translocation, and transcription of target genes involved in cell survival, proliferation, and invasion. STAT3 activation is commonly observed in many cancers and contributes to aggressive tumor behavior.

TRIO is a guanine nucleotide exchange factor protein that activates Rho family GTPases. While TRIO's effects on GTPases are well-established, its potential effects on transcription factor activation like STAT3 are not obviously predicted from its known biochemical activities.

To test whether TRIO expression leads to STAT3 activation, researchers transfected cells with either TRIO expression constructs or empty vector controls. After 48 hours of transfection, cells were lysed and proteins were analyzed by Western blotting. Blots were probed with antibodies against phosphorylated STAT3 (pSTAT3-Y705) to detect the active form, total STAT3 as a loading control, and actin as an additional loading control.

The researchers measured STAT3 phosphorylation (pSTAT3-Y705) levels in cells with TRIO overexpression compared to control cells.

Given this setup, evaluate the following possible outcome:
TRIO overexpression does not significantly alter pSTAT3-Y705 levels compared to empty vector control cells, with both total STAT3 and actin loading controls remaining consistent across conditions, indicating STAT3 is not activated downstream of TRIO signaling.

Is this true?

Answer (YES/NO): NO